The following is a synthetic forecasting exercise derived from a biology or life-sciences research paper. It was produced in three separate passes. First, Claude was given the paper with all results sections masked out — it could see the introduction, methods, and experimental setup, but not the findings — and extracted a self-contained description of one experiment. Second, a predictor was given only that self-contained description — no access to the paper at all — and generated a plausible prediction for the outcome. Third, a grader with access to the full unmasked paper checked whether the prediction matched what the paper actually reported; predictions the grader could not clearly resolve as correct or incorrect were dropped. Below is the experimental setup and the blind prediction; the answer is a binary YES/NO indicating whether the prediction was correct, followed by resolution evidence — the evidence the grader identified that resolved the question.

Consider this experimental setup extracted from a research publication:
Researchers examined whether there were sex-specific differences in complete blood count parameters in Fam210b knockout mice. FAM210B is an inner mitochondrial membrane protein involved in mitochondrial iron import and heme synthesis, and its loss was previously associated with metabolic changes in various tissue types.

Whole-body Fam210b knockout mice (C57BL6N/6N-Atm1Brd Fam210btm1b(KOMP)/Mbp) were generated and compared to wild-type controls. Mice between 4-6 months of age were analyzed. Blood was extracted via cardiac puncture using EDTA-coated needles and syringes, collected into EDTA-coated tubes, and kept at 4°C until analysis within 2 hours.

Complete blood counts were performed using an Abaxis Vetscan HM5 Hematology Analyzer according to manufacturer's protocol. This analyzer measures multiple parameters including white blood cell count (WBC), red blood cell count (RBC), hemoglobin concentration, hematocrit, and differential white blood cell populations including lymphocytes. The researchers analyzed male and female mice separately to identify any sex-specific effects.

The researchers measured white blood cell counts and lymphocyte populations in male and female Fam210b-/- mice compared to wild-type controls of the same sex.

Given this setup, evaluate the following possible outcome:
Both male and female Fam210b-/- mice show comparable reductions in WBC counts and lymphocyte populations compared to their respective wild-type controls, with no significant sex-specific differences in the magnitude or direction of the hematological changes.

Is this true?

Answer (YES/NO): NO